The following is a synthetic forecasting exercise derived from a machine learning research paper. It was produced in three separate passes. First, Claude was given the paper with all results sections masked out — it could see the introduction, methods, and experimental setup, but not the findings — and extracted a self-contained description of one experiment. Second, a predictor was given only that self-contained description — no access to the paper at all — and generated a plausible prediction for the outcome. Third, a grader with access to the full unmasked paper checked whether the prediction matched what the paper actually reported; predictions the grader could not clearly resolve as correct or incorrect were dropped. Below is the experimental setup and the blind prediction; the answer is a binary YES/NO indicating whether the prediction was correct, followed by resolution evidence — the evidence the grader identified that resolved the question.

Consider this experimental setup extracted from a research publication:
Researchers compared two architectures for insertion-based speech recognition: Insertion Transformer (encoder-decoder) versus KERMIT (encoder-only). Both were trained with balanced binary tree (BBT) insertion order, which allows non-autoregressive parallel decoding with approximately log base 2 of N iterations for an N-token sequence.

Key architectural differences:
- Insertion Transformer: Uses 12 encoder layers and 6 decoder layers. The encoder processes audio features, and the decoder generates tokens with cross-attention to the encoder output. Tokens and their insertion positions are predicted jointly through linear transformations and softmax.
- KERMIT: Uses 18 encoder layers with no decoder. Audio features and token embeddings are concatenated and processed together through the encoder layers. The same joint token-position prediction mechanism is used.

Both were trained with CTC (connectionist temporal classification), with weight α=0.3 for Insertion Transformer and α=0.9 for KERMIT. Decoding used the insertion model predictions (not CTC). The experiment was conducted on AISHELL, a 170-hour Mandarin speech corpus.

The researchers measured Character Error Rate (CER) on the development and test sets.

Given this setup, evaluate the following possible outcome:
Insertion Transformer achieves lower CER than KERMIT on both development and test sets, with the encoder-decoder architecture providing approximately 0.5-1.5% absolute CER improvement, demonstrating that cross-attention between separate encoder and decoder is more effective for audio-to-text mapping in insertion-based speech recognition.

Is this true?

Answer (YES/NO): NO